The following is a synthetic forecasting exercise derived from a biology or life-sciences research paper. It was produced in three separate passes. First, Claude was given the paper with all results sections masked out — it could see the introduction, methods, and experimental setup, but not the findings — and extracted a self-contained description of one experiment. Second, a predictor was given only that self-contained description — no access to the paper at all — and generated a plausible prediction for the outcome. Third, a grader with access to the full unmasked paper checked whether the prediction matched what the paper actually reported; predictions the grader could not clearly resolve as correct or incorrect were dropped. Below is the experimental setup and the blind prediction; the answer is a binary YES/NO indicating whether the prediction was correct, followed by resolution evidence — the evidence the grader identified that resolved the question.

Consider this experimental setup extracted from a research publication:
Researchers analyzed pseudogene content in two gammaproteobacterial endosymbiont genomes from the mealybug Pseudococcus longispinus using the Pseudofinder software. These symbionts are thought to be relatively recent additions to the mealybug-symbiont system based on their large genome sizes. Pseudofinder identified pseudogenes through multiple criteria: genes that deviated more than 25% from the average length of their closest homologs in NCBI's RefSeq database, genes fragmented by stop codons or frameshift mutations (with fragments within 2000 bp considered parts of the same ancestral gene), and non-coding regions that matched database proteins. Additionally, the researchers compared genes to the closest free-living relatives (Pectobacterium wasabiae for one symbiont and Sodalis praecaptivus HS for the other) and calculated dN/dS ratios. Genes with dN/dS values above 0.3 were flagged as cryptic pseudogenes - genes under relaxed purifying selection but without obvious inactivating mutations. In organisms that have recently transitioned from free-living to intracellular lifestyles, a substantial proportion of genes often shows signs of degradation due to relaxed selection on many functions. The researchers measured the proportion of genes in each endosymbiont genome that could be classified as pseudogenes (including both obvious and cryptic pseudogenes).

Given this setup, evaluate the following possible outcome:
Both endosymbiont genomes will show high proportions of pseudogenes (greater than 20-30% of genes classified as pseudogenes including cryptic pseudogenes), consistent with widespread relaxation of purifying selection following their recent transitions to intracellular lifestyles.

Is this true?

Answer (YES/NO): YES